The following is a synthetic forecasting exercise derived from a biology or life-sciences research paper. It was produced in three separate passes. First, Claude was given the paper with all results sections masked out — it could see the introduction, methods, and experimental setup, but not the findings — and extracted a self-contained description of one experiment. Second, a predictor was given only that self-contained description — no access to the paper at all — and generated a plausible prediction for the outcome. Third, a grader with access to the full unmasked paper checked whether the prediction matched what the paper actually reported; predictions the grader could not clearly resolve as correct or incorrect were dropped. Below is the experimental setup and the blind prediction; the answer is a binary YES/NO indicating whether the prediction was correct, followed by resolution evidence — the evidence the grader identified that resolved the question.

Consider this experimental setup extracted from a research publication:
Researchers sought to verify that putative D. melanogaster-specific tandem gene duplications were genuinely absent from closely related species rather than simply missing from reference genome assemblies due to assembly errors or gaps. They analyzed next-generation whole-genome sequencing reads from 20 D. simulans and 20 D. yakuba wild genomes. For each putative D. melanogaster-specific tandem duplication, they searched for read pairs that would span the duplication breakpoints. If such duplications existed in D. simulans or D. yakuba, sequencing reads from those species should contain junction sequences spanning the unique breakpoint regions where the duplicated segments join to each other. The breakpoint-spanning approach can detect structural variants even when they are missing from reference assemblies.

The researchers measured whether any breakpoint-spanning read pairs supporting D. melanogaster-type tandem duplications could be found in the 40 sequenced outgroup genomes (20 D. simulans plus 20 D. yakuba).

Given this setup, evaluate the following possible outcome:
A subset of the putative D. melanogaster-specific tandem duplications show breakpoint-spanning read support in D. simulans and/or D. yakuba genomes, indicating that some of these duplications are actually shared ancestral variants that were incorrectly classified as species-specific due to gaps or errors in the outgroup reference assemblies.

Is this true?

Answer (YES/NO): NO